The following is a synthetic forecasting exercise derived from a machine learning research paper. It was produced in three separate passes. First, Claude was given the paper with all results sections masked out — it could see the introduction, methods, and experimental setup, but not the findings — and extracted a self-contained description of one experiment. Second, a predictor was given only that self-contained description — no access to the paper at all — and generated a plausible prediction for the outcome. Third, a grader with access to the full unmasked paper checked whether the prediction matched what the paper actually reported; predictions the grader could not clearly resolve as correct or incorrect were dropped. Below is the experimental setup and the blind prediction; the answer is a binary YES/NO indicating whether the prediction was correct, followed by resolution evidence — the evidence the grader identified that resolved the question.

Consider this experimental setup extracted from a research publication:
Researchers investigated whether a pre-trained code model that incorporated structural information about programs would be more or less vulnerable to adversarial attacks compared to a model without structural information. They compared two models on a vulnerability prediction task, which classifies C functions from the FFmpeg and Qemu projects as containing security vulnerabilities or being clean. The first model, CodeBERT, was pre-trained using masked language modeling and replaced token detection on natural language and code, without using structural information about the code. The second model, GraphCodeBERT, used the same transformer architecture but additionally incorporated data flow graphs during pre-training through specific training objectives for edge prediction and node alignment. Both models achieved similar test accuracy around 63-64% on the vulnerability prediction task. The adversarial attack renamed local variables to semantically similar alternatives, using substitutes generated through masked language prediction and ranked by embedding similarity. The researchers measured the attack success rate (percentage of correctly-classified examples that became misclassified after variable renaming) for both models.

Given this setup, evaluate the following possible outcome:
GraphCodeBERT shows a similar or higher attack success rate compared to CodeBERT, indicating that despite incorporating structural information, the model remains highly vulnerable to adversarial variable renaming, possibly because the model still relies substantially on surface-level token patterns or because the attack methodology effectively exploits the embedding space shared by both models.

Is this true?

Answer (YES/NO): YES